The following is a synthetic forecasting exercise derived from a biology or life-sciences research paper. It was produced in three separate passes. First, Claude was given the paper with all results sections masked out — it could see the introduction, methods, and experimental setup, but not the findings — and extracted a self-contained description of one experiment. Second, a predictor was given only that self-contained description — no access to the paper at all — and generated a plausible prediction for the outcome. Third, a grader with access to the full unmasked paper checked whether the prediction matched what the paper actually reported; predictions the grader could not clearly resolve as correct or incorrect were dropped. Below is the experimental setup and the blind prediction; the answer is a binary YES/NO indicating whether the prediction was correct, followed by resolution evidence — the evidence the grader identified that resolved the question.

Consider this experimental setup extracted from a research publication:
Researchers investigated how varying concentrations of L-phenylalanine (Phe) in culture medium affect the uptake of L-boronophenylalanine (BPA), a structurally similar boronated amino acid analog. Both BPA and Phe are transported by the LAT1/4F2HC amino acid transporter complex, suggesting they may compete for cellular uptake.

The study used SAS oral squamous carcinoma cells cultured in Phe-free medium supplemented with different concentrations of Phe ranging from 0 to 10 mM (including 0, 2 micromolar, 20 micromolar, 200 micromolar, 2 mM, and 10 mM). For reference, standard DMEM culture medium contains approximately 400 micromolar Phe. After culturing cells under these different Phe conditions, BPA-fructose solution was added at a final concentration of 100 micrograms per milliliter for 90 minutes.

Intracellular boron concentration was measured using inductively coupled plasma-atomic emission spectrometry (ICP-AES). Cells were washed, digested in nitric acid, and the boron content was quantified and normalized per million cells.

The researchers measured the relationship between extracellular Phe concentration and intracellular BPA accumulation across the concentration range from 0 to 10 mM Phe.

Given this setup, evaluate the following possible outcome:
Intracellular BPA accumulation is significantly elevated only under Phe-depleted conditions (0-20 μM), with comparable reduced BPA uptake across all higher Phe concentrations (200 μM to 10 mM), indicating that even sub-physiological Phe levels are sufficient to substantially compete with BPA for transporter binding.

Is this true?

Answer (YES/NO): YES